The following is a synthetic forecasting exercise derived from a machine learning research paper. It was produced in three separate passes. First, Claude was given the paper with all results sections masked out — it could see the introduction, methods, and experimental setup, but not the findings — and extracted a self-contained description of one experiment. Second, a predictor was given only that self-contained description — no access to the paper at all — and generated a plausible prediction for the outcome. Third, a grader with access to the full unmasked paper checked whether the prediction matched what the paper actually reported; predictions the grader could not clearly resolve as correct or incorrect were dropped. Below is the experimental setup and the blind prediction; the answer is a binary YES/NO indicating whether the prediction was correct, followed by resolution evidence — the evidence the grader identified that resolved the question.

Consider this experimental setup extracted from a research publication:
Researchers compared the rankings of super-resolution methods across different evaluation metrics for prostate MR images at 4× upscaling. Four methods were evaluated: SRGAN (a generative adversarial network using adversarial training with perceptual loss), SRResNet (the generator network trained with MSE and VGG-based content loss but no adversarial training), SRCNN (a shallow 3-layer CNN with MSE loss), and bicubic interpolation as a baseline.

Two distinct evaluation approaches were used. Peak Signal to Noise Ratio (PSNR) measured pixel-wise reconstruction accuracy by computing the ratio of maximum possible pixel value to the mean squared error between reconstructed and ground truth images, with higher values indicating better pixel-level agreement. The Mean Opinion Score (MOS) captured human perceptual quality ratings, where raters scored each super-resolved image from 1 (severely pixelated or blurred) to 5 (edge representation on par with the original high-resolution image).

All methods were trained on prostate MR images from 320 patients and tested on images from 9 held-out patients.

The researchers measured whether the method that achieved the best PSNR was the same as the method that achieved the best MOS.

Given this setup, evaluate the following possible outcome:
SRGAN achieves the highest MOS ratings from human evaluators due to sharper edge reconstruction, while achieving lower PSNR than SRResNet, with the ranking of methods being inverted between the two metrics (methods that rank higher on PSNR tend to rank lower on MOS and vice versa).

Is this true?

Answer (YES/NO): NO